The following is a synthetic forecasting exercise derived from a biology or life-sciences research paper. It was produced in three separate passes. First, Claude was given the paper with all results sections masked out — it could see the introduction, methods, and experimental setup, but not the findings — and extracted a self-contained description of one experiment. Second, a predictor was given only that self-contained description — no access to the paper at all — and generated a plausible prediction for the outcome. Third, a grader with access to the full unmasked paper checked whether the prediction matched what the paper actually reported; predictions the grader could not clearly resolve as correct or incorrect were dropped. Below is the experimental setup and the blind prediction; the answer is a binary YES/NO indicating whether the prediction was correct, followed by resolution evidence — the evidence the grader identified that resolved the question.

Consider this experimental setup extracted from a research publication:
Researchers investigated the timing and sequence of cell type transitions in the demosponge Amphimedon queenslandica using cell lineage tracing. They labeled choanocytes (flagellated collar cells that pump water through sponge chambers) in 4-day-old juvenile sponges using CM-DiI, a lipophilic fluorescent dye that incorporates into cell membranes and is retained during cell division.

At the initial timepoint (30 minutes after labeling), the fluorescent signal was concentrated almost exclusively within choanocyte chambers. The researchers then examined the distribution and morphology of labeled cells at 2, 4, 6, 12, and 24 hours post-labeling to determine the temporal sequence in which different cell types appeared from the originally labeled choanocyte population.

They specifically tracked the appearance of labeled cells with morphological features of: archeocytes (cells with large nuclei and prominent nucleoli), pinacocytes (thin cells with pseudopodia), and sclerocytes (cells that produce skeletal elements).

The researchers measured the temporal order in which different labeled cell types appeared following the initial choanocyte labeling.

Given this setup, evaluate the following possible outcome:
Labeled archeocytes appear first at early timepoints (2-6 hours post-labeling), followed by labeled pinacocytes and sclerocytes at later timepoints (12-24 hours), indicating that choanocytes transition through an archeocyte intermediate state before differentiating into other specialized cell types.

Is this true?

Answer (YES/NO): NO